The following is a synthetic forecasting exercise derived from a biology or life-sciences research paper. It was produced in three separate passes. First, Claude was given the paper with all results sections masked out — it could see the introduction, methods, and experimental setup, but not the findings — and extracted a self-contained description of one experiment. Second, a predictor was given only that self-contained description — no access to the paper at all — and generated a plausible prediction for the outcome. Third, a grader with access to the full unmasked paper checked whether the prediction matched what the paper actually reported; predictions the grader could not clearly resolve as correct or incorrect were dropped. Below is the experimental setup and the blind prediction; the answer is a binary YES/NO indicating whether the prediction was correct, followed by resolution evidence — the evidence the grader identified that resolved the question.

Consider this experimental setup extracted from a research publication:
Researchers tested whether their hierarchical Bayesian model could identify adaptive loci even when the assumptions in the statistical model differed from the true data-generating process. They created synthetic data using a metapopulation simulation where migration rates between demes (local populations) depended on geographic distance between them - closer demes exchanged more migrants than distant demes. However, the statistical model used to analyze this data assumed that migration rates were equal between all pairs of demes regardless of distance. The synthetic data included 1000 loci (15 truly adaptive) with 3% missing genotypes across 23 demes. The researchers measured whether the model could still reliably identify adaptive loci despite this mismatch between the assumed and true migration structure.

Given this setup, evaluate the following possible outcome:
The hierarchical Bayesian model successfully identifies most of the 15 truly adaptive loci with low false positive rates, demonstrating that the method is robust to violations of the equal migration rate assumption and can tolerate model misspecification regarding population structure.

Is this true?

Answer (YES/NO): YES